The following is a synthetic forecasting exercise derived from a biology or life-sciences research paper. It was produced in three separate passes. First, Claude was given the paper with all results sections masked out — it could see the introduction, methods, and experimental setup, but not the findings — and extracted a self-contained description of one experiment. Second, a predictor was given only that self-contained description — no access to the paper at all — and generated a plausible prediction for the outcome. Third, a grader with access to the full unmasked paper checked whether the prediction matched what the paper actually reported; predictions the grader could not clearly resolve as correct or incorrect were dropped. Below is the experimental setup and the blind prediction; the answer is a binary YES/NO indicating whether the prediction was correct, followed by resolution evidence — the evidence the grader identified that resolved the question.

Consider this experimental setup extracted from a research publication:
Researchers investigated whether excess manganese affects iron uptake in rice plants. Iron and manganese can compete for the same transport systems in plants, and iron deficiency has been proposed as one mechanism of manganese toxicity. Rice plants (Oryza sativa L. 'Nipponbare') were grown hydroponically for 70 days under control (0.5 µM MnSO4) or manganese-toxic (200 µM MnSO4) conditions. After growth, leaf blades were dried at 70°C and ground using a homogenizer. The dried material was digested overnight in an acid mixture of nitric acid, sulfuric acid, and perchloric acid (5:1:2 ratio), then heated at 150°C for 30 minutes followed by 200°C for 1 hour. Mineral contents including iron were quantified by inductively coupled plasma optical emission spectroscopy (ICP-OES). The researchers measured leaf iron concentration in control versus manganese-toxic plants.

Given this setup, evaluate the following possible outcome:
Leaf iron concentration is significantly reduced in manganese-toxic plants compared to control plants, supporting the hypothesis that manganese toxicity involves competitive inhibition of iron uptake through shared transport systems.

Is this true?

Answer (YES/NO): NO